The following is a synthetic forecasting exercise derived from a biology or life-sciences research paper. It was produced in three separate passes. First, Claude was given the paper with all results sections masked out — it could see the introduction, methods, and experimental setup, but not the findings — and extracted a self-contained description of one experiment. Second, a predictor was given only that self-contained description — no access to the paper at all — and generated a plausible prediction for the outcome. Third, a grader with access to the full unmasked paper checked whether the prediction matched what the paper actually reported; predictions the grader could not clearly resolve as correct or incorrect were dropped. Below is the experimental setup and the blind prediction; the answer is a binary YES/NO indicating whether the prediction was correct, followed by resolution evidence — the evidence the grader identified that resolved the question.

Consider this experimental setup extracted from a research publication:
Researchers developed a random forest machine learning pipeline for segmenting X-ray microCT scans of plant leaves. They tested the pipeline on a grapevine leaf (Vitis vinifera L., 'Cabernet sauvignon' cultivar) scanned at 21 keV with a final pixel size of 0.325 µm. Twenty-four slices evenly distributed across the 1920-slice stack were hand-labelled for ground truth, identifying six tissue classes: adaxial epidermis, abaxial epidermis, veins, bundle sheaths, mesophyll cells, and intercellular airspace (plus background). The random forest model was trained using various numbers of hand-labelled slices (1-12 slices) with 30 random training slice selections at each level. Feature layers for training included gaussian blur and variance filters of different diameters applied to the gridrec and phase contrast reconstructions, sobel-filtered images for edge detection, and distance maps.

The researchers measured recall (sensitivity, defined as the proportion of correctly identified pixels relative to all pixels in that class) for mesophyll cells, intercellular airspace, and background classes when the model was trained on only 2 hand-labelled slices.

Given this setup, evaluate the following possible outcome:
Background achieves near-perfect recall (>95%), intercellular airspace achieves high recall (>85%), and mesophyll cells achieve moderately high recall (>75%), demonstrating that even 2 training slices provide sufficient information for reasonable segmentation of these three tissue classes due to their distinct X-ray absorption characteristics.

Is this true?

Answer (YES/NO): NO